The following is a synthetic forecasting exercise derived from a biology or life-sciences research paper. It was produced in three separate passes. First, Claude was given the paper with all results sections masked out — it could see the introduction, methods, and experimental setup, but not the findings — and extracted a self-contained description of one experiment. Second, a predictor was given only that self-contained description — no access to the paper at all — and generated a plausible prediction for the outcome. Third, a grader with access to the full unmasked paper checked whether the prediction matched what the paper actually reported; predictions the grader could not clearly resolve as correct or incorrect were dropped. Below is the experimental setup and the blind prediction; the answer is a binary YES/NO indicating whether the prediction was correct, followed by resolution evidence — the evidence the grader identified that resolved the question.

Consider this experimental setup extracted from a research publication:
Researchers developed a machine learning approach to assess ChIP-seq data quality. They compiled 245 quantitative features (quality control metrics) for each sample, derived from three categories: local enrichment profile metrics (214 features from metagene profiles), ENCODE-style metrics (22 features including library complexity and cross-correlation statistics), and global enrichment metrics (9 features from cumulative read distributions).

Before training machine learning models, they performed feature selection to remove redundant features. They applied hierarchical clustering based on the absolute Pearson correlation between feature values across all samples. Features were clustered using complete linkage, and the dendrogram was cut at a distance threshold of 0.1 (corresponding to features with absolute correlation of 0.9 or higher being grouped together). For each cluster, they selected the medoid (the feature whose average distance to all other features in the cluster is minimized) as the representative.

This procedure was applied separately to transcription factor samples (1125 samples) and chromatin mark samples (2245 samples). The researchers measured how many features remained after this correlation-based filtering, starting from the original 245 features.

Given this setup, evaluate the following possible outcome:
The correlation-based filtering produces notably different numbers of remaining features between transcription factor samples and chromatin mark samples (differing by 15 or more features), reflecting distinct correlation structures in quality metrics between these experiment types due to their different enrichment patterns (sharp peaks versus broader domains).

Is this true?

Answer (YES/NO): NO